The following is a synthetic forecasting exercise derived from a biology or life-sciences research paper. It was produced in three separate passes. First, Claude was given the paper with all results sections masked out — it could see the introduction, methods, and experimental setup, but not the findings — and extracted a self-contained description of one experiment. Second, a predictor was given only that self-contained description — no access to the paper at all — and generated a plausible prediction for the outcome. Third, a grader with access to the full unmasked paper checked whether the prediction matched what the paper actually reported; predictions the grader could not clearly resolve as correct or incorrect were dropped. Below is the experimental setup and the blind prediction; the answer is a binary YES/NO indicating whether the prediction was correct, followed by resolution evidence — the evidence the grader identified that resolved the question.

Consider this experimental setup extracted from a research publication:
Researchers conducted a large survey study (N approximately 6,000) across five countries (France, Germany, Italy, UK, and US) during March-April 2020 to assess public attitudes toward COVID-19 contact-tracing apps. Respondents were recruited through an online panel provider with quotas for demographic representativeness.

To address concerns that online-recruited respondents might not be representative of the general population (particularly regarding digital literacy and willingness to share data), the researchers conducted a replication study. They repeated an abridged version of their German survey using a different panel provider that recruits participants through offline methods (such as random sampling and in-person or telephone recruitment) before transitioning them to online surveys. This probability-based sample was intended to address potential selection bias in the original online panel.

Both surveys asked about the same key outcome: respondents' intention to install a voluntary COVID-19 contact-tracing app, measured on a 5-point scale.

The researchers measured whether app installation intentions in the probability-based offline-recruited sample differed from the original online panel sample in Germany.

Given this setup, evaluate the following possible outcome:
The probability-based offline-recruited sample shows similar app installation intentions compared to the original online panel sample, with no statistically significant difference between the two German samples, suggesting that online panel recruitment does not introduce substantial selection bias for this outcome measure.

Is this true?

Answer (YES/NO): YES